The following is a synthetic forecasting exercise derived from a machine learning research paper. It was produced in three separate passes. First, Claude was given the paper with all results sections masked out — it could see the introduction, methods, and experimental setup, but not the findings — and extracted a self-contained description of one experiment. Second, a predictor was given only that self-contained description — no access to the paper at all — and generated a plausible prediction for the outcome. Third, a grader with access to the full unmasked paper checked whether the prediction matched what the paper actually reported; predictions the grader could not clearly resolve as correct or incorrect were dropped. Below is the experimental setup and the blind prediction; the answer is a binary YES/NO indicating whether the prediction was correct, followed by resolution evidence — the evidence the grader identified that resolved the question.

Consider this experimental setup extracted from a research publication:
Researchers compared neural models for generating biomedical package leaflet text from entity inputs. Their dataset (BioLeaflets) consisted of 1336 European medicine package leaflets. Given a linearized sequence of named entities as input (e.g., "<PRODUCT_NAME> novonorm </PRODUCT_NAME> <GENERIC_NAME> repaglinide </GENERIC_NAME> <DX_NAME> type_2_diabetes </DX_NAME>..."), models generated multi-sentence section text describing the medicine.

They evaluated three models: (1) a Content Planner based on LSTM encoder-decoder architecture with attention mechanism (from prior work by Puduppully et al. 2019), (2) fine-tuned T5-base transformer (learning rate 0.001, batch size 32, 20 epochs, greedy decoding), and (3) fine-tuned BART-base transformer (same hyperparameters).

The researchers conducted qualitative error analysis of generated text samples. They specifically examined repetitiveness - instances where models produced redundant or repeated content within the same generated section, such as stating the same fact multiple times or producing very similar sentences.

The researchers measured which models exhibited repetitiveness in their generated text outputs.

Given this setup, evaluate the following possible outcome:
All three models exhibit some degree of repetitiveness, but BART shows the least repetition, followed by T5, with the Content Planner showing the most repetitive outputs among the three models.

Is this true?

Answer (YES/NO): NO